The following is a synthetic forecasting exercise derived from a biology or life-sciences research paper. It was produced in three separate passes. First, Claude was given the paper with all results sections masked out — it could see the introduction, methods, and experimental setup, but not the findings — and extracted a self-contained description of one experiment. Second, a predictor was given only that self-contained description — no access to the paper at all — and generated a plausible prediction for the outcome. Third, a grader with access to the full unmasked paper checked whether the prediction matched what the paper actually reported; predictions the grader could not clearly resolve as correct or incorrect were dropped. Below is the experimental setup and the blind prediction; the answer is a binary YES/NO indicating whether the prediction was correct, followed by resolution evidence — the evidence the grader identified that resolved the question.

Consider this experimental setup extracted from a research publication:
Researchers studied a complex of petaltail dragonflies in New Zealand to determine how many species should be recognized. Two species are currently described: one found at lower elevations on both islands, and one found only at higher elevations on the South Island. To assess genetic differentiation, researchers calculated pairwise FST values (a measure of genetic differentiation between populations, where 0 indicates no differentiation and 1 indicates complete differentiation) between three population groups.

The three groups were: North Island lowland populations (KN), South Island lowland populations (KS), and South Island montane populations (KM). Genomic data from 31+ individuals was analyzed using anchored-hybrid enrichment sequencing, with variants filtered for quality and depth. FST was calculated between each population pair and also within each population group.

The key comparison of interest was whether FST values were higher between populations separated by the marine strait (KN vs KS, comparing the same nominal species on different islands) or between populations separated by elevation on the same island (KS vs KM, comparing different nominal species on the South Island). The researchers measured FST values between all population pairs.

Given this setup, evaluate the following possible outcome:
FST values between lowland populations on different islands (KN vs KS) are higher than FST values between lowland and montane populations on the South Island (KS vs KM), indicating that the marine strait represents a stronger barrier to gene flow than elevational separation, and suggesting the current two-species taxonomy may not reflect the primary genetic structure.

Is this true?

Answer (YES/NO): NO